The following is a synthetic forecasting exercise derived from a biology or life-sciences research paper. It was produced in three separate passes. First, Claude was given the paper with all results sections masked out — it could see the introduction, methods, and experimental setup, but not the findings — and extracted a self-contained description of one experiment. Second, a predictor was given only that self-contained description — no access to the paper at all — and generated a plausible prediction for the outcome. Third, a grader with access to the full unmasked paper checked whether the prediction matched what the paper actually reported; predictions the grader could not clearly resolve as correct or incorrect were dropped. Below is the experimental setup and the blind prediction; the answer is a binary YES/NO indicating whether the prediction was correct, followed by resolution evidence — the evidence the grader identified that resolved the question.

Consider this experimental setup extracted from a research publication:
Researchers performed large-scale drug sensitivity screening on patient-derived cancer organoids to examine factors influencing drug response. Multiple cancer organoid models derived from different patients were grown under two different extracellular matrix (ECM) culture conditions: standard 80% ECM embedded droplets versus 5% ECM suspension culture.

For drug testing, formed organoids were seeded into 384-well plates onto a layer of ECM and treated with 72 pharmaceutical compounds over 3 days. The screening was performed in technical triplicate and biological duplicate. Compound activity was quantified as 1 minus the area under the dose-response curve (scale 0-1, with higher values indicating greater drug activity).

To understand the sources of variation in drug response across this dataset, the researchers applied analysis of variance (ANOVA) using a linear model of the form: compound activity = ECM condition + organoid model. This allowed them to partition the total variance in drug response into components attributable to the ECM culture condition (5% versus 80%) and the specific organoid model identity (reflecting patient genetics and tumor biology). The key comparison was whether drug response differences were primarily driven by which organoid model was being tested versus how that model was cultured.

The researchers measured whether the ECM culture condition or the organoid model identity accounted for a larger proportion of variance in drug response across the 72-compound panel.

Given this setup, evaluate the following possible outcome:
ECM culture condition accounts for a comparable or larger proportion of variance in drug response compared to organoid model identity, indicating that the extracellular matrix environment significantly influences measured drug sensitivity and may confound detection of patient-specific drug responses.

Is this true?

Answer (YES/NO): NO